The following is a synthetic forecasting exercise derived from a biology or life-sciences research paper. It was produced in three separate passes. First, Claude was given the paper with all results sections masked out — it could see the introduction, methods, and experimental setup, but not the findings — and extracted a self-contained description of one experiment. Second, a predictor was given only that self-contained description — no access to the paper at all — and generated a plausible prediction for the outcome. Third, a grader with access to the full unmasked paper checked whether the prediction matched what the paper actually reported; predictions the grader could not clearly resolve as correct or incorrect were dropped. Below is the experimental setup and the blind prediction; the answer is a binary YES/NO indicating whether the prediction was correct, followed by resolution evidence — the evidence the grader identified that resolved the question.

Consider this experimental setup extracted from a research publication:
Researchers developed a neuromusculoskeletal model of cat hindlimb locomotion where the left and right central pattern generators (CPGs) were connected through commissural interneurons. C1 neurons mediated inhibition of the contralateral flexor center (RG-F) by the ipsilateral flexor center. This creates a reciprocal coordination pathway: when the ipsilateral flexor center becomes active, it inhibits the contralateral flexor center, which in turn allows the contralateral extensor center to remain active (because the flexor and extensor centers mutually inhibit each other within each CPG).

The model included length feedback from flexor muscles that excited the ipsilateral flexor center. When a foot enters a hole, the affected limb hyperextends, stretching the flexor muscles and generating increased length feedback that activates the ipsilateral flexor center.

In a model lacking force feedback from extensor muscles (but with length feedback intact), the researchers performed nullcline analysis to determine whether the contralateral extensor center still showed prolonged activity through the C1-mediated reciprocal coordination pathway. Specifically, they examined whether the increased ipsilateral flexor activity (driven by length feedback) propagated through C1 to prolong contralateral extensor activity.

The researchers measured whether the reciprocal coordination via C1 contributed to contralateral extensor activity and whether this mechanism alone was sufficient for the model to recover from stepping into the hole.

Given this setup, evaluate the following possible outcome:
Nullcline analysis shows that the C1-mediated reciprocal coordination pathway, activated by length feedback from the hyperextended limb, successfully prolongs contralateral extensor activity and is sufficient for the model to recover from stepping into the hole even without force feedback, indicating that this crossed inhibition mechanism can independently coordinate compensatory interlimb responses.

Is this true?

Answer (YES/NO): NO